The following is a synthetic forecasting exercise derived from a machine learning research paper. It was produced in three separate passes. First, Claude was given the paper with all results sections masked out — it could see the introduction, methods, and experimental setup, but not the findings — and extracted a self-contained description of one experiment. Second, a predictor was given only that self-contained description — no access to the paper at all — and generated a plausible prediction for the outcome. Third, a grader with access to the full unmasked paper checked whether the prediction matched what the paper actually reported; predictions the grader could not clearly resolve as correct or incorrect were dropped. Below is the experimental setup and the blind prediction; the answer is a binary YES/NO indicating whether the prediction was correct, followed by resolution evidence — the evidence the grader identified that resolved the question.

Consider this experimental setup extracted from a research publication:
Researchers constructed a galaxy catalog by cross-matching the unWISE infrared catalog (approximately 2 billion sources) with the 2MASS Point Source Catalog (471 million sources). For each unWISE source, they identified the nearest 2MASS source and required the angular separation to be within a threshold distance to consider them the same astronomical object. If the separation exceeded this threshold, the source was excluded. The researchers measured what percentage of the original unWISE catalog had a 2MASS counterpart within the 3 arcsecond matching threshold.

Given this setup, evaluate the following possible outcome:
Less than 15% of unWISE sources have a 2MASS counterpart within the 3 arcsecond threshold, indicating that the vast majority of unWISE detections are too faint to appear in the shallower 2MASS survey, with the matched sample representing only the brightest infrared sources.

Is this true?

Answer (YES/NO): NO